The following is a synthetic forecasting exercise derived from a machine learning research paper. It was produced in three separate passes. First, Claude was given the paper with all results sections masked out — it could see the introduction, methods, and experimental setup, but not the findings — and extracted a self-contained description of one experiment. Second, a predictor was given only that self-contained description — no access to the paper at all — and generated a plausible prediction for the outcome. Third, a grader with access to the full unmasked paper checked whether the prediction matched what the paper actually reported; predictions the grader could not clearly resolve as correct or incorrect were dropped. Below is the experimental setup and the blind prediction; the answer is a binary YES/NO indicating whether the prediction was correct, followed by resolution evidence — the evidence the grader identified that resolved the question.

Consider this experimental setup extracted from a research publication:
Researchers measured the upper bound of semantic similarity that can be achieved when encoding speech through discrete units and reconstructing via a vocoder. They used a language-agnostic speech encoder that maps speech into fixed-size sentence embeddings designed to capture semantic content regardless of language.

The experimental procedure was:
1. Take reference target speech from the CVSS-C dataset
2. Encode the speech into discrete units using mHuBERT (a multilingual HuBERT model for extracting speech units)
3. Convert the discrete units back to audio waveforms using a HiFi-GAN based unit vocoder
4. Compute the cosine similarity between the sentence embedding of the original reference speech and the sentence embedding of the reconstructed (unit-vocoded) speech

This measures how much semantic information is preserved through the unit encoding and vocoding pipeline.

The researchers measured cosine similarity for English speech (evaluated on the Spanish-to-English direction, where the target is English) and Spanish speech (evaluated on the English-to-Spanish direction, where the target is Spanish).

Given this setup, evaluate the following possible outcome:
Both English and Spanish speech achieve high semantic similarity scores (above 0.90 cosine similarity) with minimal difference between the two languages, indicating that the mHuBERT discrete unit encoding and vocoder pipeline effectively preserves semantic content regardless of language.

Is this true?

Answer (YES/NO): YES